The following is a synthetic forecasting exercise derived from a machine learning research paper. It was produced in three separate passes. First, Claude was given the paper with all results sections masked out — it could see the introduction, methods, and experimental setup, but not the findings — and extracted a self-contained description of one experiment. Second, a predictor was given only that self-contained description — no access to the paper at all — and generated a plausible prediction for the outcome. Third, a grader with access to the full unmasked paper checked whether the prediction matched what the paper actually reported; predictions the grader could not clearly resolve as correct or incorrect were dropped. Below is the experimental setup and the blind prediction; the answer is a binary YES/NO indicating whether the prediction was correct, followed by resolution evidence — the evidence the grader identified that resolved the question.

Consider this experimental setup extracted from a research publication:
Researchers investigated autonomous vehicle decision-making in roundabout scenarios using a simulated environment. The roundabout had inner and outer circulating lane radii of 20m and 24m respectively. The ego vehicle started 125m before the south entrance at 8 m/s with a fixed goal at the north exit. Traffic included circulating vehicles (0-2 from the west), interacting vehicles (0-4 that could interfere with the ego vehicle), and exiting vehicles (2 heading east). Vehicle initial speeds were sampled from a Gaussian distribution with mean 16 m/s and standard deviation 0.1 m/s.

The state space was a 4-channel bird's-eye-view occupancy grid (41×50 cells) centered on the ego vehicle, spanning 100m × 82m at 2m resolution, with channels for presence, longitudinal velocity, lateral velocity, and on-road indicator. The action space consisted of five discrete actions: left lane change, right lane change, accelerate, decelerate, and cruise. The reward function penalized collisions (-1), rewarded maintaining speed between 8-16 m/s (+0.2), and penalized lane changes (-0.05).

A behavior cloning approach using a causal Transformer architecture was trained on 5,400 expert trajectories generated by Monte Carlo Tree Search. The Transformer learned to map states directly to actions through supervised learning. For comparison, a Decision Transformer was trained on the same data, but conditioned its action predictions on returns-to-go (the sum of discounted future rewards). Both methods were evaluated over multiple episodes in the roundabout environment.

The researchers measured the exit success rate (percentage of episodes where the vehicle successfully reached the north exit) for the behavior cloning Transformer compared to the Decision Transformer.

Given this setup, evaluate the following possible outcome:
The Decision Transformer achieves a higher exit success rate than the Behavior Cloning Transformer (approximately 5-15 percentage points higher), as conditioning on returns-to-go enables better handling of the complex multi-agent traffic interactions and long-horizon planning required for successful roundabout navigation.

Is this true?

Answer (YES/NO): NO